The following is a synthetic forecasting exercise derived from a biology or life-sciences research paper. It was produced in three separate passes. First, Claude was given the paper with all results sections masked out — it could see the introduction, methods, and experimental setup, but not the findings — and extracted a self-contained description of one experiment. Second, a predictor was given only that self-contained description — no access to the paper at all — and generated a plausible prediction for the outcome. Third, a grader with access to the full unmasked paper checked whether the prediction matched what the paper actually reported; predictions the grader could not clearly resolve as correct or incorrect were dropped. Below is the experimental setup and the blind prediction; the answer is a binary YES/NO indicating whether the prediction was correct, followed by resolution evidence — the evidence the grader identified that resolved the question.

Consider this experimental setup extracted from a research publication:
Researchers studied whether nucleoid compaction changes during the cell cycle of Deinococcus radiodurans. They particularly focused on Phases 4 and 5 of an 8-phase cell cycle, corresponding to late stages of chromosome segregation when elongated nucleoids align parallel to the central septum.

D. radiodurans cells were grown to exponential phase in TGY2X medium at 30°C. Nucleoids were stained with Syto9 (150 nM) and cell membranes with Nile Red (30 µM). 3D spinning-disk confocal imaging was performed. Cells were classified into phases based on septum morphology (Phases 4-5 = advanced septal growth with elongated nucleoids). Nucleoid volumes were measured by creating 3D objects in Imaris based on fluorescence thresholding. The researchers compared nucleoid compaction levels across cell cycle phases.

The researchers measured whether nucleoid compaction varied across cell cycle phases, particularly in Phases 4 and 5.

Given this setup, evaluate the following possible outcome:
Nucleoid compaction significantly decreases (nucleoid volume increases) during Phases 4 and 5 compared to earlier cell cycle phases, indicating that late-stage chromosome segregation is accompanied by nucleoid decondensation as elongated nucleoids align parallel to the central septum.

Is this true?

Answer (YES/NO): NO